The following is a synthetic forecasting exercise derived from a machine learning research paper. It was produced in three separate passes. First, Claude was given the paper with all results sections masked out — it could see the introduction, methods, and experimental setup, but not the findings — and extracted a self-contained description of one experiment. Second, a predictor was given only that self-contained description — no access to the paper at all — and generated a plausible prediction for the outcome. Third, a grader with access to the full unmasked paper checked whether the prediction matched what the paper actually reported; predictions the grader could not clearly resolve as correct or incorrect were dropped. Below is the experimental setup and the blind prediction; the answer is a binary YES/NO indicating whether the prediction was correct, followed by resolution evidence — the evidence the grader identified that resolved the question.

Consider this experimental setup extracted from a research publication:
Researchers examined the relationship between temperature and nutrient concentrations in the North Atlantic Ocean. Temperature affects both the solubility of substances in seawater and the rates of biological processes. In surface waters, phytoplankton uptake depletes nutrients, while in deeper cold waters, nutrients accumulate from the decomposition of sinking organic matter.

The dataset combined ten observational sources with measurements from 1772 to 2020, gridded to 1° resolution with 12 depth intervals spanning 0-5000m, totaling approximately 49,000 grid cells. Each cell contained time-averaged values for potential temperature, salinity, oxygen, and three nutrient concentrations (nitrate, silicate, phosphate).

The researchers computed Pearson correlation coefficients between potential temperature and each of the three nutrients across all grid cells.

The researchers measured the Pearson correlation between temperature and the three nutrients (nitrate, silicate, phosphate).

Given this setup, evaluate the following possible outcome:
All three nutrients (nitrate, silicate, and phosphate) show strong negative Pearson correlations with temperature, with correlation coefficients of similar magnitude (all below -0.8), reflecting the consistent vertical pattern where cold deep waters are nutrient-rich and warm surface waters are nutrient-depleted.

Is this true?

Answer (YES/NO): NO